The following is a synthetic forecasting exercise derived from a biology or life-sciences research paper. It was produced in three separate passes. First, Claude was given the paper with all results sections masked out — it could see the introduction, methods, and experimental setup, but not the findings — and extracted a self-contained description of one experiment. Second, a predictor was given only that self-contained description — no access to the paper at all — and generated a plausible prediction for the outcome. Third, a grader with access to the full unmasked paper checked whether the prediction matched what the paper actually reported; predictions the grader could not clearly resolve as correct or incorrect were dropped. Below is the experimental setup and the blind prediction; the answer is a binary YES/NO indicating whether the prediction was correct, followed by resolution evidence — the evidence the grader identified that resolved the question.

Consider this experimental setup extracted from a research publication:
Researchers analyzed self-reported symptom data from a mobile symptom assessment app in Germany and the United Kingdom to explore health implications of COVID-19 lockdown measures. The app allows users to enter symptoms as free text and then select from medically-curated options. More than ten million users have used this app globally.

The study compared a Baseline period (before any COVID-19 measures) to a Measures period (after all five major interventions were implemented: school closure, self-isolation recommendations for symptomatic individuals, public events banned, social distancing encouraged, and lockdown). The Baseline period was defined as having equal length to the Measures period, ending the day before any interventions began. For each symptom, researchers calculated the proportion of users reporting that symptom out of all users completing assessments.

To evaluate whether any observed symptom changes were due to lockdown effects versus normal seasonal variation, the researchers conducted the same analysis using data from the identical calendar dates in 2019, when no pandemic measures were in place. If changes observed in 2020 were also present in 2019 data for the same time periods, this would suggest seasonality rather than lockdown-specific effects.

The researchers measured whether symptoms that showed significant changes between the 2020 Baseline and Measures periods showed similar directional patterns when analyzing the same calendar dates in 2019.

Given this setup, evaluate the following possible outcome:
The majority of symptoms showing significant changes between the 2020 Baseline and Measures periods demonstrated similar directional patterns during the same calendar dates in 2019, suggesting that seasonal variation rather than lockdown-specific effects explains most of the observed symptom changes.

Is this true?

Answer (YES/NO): NO